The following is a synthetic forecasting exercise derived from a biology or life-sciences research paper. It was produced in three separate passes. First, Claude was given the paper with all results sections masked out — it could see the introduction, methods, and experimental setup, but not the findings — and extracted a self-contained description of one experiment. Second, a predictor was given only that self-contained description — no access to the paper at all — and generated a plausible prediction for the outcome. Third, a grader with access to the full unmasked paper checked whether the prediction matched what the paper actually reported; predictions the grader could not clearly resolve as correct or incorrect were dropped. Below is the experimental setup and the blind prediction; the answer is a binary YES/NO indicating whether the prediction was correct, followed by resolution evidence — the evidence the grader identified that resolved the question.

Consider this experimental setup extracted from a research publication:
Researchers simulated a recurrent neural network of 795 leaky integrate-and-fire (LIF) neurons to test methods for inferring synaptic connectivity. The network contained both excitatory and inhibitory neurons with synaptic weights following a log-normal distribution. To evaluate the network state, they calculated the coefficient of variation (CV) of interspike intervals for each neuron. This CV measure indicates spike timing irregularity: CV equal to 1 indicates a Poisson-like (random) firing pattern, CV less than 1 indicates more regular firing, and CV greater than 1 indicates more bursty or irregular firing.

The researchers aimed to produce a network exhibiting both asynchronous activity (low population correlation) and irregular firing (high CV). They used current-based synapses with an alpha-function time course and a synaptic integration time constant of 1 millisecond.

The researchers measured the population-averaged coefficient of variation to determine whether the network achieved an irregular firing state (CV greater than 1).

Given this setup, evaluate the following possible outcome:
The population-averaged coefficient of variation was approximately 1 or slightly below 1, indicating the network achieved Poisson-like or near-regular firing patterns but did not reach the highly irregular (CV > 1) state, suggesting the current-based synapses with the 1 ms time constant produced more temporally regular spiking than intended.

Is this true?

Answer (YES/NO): YES